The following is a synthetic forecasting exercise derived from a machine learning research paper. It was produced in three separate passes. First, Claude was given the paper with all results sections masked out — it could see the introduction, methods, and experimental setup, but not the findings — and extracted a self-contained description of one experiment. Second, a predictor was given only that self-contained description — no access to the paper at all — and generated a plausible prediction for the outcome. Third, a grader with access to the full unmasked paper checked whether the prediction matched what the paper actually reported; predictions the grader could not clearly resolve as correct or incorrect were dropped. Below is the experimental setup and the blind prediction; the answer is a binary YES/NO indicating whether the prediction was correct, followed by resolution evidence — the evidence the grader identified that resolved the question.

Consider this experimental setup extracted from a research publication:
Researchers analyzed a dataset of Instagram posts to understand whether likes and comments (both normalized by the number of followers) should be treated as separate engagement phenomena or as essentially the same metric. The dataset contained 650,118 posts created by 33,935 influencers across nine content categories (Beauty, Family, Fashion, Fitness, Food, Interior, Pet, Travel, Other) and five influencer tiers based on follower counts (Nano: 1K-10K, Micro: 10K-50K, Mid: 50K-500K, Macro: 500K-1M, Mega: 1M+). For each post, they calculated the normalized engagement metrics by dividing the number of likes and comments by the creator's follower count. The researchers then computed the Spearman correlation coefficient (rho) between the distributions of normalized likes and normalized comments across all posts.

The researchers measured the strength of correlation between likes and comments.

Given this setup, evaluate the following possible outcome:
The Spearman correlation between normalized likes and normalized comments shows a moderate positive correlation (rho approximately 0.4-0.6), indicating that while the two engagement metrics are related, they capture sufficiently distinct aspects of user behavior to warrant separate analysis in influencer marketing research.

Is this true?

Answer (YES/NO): YES